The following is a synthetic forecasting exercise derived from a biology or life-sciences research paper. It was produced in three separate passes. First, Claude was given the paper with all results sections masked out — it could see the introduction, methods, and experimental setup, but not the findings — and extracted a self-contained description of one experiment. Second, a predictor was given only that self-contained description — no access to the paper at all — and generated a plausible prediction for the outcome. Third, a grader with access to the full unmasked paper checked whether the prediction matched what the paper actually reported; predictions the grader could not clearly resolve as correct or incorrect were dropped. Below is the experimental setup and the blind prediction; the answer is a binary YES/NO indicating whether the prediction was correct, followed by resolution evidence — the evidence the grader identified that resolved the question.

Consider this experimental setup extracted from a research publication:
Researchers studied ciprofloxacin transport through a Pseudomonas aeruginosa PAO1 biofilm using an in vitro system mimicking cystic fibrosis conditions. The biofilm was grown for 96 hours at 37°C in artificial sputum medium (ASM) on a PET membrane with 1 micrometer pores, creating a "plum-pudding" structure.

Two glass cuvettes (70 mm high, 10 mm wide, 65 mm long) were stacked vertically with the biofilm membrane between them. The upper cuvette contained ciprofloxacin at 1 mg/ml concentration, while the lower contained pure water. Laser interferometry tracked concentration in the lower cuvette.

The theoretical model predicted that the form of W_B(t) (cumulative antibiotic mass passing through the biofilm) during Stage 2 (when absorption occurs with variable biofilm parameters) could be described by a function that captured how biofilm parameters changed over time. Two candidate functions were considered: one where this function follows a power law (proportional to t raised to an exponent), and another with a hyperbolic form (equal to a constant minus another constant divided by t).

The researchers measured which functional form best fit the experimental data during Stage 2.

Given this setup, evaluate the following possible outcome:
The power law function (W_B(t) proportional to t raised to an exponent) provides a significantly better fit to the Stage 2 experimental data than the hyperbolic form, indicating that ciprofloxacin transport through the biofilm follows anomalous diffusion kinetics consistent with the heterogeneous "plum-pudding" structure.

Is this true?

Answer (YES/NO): NO